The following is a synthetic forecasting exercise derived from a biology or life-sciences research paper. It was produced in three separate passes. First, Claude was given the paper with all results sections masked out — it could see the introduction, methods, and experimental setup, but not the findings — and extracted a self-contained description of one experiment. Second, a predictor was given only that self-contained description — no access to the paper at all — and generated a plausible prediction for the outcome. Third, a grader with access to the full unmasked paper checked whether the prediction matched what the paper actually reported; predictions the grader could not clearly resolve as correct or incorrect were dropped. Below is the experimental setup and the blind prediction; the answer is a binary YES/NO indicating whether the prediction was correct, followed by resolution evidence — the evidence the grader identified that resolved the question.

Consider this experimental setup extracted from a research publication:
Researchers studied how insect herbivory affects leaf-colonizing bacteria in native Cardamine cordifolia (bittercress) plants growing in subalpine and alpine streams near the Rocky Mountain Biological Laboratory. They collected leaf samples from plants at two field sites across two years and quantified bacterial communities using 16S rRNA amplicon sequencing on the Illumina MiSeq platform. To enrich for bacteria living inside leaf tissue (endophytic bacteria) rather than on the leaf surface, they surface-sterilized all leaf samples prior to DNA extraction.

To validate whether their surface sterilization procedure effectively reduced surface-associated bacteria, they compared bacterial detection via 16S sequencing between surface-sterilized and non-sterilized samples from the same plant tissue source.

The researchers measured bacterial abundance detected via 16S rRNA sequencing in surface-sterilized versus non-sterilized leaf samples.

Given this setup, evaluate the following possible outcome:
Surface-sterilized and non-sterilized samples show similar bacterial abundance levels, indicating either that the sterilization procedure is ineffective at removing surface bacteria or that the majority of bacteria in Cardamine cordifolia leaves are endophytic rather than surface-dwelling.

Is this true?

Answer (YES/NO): NO